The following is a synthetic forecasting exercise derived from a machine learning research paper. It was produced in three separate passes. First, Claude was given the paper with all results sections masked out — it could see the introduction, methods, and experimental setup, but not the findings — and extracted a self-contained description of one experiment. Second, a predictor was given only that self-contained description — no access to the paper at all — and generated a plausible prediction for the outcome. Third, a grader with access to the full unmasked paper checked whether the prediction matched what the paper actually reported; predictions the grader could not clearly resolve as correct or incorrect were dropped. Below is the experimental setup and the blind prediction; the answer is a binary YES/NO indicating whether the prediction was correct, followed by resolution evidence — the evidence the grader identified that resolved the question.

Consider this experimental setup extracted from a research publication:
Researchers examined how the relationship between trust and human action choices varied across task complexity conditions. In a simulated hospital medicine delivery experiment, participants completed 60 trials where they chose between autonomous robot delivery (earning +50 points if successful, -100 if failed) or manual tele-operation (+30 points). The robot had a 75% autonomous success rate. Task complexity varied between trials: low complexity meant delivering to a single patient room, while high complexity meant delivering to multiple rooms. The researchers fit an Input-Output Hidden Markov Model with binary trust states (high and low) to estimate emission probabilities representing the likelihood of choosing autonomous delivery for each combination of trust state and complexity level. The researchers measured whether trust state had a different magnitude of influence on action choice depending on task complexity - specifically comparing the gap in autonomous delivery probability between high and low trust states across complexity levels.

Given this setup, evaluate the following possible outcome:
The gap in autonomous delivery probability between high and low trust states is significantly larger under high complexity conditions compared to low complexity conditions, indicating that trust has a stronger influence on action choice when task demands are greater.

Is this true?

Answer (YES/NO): NO